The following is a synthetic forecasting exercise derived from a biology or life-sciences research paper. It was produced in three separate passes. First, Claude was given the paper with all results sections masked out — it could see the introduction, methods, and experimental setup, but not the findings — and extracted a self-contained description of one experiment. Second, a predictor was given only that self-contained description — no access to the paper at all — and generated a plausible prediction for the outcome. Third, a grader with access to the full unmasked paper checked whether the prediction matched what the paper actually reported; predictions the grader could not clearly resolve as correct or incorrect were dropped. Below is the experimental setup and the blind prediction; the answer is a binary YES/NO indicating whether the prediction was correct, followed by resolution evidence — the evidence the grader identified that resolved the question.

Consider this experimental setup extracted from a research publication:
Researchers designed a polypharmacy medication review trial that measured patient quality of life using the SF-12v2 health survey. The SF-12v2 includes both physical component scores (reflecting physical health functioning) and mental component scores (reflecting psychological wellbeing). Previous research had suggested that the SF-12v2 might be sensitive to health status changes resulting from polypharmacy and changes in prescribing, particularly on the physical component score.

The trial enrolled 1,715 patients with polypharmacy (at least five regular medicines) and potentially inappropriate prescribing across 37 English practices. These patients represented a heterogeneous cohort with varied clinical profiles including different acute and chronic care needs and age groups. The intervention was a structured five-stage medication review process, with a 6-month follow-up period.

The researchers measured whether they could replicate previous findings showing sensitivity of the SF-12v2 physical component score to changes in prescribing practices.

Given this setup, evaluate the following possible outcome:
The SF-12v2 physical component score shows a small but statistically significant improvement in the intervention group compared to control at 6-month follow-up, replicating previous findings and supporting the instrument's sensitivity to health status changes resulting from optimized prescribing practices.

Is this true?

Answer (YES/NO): NO